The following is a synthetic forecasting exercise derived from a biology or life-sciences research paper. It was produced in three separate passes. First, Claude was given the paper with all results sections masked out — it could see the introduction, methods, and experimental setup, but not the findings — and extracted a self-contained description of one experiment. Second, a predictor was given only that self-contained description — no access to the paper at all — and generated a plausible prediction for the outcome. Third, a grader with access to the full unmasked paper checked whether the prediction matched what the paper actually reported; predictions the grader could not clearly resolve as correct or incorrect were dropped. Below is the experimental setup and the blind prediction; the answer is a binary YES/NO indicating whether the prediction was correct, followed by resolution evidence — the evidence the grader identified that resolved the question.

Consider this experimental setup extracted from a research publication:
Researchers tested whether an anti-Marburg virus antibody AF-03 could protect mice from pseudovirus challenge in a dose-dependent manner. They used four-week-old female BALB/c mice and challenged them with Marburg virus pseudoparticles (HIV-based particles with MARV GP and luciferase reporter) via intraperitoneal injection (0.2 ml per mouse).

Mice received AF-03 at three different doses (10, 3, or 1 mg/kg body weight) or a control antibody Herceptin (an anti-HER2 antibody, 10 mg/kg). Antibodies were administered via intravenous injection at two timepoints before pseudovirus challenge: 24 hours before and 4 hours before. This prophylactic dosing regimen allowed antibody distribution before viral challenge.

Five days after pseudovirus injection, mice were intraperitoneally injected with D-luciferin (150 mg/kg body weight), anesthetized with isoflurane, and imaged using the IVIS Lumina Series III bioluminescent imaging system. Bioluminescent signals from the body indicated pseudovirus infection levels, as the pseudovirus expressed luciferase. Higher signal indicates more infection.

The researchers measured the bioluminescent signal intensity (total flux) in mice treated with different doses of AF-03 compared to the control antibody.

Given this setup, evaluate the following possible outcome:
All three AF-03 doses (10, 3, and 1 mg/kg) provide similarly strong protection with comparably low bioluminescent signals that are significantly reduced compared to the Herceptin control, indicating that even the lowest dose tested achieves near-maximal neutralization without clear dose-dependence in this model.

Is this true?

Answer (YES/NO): NO